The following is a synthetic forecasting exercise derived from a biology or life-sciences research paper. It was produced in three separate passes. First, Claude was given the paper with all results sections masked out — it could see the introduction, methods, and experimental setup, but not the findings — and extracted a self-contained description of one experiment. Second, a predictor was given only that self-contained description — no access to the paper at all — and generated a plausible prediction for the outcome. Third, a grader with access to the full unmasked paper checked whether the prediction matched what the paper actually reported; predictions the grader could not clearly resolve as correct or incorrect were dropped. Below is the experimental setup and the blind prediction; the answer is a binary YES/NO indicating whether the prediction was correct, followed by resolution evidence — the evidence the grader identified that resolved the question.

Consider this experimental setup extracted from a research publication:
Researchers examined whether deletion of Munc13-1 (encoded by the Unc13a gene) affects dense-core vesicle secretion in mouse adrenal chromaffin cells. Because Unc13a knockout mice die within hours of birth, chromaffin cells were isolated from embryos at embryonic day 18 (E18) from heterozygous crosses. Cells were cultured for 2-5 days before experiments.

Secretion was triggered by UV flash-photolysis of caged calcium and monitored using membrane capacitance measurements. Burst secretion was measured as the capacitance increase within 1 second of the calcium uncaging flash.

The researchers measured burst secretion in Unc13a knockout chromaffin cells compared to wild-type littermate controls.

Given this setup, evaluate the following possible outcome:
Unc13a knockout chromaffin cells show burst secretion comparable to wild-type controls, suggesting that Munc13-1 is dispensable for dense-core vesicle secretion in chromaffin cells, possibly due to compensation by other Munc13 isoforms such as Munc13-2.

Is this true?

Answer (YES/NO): YES